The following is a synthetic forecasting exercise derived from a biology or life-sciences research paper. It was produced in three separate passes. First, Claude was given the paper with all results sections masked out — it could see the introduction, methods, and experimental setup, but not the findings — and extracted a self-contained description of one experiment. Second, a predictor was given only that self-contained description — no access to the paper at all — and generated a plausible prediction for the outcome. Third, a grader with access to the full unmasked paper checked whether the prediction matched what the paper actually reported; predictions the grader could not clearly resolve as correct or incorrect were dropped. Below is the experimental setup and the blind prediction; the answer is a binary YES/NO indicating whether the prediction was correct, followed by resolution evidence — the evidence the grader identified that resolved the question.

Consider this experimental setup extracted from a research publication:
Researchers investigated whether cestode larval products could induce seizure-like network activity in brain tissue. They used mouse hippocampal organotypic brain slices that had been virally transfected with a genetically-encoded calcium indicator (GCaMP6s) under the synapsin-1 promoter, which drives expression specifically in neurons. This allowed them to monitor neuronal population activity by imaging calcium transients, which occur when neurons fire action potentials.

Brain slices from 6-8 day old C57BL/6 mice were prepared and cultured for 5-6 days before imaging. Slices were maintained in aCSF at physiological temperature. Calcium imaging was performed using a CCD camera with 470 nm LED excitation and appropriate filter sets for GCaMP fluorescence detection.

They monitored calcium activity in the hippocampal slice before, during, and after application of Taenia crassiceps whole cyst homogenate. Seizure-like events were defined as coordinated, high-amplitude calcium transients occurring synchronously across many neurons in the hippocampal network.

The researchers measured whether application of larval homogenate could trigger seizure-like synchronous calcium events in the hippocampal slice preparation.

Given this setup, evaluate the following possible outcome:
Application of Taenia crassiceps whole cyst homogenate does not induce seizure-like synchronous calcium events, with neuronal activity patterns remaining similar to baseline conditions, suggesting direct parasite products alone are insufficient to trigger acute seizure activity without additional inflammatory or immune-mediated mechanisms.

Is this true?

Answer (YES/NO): NO